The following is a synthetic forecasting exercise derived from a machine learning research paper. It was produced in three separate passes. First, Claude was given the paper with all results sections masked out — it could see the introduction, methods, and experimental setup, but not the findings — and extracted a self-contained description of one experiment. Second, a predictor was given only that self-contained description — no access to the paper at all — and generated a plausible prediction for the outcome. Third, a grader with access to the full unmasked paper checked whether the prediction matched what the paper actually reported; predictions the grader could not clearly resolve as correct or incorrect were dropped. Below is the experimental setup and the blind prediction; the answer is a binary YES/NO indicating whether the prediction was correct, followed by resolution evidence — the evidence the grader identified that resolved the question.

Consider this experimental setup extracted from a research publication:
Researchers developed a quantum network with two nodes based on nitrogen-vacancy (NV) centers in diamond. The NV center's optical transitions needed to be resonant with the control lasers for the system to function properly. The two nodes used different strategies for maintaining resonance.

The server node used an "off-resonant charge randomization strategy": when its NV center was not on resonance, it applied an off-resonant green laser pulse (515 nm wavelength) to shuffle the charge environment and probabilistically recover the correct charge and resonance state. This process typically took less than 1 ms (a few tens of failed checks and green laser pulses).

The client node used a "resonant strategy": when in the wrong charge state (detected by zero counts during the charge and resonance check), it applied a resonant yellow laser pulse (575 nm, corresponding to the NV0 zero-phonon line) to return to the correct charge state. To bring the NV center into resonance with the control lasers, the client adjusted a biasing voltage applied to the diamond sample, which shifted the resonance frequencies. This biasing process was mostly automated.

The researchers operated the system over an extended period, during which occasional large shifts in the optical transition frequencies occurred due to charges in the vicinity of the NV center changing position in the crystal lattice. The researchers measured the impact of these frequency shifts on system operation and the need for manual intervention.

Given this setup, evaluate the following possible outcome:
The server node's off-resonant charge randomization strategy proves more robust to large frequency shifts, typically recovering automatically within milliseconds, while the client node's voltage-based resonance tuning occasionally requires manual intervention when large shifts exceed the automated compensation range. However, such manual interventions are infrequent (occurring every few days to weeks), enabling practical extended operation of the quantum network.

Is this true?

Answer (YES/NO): NO